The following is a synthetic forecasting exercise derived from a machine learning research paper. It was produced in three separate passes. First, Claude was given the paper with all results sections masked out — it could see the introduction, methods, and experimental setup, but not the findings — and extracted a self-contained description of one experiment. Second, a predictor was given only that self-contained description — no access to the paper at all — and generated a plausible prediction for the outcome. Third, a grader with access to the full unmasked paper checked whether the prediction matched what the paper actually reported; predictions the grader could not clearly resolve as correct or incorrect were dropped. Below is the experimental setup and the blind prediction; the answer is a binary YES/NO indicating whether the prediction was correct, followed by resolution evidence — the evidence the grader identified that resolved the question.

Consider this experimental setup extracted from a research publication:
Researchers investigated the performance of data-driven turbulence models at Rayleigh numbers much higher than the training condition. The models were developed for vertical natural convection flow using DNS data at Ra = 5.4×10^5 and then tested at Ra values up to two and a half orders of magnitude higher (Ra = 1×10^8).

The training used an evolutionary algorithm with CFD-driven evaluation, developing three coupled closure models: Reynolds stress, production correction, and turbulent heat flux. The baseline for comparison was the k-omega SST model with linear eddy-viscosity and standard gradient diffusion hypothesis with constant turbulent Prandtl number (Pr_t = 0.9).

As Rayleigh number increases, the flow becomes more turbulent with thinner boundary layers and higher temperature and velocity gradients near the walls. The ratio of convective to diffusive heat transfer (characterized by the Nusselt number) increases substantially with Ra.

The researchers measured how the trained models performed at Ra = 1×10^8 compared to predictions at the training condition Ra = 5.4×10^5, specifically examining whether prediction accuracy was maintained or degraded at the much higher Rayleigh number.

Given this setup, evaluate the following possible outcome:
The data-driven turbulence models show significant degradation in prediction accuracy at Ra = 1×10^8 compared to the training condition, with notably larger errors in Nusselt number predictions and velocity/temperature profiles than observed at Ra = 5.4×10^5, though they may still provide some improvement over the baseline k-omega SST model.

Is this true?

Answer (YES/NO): NO